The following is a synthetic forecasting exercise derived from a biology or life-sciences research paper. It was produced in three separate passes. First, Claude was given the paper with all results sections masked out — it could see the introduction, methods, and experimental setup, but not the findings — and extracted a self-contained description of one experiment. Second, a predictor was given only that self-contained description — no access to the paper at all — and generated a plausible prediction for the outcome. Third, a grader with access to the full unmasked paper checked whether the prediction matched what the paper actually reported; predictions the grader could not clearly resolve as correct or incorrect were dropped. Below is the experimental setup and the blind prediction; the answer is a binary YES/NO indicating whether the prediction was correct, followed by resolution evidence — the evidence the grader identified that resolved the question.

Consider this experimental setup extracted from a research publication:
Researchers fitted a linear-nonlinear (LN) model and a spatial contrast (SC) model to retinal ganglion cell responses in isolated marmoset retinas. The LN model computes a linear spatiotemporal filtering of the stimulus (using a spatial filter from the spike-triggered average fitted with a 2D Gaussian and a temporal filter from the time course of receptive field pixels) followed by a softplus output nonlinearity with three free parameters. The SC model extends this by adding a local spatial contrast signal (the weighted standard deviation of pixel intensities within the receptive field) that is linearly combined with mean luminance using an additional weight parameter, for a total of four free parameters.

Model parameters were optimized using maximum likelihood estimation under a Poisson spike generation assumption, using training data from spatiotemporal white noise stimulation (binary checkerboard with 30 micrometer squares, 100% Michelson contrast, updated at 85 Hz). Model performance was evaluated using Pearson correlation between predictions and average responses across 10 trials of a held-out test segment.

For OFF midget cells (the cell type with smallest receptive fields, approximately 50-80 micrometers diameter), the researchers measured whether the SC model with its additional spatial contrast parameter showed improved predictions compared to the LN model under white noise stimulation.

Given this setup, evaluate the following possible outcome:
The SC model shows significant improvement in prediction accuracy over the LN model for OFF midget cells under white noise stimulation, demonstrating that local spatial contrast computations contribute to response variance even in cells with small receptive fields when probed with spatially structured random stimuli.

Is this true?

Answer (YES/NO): NO